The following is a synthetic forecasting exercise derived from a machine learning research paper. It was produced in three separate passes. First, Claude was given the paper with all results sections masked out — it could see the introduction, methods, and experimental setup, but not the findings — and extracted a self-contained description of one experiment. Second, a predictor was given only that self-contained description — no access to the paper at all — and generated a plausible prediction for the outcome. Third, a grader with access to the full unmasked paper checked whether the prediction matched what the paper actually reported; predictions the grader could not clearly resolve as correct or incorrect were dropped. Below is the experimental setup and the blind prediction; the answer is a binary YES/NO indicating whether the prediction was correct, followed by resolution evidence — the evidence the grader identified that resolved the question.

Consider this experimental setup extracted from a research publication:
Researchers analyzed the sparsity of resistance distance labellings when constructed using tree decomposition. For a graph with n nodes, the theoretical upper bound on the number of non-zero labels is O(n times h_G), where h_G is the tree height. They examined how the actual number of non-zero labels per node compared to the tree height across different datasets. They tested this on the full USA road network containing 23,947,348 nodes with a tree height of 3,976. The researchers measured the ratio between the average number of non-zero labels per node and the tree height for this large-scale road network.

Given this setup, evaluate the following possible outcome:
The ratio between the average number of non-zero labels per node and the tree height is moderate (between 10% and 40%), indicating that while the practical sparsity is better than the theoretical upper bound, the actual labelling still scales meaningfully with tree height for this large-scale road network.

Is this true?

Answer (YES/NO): NO